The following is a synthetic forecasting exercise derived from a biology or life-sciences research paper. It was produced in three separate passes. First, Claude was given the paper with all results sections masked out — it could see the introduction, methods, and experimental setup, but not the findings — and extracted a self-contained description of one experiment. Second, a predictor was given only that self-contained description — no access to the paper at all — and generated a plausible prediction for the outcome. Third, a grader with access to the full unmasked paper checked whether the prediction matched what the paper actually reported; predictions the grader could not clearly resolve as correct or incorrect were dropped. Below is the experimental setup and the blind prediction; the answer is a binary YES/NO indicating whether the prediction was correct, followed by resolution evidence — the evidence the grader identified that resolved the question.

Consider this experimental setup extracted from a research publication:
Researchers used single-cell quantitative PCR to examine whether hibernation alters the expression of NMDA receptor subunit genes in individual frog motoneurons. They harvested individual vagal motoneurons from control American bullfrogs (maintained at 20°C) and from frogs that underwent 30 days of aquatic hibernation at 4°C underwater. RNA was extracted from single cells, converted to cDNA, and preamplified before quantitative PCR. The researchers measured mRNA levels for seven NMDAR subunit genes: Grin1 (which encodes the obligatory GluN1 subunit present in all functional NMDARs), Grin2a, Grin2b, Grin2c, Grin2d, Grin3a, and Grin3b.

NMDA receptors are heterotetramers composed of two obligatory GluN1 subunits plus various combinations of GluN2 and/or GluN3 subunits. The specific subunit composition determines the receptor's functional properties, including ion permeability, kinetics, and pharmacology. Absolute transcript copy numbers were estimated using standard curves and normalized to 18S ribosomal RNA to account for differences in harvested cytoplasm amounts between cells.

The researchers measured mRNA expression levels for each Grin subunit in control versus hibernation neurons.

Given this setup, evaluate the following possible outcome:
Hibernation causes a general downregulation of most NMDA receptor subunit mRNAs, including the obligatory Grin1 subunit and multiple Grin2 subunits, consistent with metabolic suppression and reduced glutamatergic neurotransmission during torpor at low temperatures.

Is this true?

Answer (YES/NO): NO